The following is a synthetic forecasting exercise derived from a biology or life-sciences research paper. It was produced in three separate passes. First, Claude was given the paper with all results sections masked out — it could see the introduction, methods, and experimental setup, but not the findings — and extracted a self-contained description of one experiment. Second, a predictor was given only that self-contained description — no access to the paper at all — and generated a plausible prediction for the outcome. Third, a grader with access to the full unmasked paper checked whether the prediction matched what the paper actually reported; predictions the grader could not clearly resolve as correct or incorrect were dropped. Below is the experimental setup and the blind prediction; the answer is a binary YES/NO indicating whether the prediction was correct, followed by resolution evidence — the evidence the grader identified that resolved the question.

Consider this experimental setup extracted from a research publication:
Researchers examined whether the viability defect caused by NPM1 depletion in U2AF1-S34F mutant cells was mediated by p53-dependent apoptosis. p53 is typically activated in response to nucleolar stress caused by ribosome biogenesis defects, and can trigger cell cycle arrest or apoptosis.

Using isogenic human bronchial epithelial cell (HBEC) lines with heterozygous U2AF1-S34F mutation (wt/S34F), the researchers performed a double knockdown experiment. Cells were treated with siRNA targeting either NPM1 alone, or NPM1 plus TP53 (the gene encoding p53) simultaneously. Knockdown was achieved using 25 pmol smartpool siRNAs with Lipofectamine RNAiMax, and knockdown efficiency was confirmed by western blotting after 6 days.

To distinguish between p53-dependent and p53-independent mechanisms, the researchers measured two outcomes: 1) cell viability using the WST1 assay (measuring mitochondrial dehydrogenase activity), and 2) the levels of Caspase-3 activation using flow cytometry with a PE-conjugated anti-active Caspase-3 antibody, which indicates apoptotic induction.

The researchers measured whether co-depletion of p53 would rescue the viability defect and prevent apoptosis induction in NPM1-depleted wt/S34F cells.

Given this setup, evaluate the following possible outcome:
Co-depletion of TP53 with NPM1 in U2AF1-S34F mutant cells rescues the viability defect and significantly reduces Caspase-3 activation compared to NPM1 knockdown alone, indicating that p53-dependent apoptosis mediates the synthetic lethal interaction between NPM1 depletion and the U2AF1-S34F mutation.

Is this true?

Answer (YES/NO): NO